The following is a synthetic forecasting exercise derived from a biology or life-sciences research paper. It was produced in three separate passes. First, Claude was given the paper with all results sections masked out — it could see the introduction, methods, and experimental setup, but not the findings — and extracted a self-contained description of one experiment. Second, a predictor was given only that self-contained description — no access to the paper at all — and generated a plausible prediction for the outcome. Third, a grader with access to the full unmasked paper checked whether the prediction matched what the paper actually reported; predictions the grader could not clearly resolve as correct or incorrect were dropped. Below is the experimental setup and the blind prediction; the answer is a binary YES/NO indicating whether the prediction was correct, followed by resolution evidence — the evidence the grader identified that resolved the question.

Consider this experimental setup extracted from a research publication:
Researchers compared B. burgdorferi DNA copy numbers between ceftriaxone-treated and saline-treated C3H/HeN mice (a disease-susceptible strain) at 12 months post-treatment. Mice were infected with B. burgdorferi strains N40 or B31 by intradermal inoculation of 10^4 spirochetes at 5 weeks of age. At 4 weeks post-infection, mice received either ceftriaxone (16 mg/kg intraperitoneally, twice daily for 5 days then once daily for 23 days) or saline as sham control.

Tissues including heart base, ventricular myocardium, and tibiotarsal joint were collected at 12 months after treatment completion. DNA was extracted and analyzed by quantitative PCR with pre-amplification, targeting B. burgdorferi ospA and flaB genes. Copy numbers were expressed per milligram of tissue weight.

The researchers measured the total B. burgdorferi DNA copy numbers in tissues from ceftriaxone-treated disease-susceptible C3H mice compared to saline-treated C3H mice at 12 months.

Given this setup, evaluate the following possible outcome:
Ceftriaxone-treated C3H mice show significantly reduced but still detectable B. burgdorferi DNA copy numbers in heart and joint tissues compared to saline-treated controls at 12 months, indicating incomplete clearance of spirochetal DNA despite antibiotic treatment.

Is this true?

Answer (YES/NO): YES